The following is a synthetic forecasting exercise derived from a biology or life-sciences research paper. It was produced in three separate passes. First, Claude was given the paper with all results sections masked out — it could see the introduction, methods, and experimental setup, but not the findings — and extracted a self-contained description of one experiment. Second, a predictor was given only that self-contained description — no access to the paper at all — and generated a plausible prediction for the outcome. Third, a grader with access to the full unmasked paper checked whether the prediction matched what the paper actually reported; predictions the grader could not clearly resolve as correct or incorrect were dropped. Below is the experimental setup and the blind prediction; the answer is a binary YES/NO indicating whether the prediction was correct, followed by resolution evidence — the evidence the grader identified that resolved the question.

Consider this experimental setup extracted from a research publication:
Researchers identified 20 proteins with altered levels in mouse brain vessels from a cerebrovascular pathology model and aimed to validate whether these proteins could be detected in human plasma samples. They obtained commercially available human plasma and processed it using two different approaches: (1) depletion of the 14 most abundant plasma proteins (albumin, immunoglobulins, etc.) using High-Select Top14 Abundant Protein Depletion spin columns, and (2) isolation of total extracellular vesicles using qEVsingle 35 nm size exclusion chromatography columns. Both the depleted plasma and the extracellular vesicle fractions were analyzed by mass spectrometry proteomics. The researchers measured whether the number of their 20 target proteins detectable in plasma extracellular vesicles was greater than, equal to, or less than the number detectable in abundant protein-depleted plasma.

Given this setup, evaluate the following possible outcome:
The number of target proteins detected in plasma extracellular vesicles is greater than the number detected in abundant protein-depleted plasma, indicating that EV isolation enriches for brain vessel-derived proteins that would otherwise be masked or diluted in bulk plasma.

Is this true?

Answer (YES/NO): YES